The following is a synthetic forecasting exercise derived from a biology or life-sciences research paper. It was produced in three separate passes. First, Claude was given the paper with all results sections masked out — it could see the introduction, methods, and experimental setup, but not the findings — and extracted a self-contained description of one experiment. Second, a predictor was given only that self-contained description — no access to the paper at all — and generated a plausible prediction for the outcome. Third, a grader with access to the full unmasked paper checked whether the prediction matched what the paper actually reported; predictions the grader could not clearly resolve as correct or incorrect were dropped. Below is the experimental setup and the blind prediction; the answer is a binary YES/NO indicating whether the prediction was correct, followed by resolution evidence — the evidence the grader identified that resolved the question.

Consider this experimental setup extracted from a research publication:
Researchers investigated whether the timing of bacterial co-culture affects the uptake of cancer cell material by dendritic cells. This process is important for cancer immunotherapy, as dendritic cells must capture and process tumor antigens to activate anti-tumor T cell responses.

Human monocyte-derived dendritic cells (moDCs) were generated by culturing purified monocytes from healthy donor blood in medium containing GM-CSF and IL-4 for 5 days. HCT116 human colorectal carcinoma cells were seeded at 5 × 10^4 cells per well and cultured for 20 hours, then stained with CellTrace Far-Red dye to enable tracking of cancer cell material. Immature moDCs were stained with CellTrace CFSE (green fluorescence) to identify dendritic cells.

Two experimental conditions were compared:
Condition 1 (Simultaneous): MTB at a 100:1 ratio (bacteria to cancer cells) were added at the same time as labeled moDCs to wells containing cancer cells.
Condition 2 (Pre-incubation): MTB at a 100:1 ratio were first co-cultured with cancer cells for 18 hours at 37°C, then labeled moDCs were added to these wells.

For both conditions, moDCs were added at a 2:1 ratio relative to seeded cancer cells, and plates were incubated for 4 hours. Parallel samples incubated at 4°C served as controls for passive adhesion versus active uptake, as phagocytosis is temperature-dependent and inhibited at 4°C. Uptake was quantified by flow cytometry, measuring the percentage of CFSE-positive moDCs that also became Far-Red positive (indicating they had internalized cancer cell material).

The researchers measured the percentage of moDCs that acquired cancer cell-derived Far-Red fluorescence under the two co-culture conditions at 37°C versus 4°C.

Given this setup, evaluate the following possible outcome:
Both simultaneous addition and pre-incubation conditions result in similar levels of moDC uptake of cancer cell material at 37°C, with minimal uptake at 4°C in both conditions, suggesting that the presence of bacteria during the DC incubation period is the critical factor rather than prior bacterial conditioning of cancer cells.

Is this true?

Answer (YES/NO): NO